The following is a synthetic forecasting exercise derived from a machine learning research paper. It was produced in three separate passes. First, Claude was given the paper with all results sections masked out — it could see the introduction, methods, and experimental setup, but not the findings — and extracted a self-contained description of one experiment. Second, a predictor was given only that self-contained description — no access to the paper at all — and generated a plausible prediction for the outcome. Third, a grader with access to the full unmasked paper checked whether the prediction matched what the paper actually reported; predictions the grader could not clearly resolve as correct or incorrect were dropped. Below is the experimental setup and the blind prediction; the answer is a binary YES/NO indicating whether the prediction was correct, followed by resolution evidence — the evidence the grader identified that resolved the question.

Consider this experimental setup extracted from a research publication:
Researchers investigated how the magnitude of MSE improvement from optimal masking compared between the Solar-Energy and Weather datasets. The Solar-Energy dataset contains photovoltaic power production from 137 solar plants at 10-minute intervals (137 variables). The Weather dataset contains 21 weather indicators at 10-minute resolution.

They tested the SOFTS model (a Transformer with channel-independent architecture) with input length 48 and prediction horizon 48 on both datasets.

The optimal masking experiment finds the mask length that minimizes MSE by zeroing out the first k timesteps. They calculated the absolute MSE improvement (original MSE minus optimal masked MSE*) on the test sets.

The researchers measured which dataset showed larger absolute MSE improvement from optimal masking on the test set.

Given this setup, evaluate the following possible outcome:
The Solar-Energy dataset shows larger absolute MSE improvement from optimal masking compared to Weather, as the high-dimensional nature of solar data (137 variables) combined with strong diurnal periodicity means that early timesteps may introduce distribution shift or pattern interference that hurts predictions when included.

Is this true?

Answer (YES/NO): YES